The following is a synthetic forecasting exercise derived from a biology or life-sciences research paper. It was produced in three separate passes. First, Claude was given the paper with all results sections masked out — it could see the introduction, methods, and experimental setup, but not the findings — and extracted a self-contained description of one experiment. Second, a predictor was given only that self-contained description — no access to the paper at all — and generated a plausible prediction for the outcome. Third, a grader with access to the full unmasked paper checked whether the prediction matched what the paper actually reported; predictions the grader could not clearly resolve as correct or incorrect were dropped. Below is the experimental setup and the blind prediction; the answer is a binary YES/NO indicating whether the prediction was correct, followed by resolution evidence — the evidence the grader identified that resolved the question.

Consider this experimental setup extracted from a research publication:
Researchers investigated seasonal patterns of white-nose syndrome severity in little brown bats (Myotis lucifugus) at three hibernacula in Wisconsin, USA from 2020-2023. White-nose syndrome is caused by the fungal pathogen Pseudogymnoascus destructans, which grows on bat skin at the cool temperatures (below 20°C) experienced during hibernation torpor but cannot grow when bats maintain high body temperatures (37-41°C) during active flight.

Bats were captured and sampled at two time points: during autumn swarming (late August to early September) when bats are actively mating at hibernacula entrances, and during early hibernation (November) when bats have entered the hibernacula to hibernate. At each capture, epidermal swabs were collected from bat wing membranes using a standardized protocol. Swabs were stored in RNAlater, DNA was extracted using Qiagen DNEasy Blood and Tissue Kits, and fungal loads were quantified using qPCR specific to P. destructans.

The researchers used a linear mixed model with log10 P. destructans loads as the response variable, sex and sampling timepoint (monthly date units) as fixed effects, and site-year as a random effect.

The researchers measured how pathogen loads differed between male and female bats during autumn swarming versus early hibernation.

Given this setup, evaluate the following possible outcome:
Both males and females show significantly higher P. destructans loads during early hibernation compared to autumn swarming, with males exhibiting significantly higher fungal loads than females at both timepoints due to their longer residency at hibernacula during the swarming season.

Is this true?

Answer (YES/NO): NO